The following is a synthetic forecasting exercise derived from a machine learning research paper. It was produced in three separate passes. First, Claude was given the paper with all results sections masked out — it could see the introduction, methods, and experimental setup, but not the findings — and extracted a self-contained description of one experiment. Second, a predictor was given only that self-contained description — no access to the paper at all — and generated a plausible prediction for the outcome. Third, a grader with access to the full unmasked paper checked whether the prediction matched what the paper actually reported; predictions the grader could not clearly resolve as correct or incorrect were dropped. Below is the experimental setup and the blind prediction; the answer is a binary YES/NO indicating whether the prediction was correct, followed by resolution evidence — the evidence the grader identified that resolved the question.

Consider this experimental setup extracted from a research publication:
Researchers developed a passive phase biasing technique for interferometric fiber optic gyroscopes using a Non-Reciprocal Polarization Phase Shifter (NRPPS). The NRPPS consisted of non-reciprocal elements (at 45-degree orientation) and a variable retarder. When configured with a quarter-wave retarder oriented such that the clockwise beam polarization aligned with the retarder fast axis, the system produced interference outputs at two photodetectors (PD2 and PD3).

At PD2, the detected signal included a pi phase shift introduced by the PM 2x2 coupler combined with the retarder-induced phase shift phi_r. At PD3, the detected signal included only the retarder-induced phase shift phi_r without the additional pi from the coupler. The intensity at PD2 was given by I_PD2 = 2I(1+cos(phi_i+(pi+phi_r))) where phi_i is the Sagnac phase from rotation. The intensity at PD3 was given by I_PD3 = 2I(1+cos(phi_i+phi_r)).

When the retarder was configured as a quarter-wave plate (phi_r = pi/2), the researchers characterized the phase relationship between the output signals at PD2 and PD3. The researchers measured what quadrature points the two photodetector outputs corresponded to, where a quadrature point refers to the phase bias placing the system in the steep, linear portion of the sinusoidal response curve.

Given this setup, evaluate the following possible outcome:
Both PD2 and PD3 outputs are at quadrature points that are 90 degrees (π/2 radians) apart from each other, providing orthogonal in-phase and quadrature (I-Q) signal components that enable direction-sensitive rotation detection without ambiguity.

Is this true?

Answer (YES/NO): NO